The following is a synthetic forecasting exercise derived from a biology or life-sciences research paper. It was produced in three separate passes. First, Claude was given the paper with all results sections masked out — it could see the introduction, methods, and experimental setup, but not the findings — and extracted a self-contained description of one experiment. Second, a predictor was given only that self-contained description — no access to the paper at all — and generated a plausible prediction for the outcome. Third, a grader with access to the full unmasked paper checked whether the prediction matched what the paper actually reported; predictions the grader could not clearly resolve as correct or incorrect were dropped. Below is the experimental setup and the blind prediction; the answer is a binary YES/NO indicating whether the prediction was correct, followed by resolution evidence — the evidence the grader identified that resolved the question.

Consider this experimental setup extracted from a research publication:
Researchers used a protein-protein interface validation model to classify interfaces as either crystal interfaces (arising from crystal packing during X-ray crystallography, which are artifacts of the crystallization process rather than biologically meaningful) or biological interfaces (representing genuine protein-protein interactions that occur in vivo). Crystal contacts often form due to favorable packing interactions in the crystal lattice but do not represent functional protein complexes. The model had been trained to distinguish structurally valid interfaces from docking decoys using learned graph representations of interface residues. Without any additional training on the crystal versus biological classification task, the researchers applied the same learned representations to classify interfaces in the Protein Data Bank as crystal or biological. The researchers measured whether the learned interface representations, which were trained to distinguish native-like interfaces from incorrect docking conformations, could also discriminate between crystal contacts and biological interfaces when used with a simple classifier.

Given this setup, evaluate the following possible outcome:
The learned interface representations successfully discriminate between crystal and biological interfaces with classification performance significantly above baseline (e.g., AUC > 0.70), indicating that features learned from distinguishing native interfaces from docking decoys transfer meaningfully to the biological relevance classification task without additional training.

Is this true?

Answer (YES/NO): YES